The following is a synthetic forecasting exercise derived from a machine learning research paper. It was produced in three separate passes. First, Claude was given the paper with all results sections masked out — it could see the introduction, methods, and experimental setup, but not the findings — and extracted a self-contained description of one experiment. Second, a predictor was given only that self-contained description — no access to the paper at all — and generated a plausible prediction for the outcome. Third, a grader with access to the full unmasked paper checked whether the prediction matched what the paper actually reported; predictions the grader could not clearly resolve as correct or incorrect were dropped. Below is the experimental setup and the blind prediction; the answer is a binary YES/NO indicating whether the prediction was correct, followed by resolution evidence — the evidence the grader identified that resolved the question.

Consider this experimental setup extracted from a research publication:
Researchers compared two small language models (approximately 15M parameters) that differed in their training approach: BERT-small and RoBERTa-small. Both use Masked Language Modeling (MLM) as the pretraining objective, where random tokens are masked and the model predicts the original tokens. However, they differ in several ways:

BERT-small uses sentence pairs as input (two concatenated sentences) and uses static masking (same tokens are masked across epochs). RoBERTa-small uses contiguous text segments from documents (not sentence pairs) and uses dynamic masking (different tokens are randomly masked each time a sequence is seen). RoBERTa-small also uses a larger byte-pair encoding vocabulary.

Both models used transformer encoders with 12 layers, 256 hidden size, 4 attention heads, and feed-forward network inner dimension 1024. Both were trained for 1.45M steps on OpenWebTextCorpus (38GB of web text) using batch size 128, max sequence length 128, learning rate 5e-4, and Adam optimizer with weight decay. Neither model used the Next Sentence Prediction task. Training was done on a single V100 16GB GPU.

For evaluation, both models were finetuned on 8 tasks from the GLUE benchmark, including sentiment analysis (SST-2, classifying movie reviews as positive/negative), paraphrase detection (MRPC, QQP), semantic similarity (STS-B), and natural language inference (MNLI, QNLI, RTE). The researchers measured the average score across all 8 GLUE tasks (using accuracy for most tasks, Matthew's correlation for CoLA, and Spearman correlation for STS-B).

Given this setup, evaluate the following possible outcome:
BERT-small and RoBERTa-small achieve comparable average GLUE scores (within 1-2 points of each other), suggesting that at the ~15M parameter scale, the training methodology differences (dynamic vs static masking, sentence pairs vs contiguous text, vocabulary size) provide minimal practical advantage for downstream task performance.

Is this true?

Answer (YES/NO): YES